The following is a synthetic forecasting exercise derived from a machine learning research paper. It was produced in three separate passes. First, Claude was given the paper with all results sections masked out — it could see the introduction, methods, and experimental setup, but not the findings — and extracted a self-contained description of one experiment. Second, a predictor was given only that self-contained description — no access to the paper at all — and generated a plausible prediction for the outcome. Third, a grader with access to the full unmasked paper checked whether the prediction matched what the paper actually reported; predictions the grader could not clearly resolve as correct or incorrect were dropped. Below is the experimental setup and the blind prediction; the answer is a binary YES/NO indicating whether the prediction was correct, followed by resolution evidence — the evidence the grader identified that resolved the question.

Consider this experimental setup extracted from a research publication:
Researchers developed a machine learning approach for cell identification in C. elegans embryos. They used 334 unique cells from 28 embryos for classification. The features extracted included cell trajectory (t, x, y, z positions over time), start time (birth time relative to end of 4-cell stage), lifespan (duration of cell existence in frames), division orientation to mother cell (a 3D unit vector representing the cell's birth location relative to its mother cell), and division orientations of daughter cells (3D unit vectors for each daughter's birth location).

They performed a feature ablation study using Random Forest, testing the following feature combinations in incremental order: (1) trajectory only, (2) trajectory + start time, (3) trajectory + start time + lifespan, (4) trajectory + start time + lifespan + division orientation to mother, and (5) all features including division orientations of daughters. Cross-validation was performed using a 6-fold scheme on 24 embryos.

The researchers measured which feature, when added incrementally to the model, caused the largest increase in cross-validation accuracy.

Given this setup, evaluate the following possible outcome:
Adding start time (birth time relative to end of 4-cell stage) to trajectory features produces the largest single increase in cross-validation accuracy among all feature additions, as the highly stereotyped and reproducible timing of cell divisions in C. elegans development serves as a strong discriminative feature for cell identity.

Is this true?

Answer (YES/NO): NO